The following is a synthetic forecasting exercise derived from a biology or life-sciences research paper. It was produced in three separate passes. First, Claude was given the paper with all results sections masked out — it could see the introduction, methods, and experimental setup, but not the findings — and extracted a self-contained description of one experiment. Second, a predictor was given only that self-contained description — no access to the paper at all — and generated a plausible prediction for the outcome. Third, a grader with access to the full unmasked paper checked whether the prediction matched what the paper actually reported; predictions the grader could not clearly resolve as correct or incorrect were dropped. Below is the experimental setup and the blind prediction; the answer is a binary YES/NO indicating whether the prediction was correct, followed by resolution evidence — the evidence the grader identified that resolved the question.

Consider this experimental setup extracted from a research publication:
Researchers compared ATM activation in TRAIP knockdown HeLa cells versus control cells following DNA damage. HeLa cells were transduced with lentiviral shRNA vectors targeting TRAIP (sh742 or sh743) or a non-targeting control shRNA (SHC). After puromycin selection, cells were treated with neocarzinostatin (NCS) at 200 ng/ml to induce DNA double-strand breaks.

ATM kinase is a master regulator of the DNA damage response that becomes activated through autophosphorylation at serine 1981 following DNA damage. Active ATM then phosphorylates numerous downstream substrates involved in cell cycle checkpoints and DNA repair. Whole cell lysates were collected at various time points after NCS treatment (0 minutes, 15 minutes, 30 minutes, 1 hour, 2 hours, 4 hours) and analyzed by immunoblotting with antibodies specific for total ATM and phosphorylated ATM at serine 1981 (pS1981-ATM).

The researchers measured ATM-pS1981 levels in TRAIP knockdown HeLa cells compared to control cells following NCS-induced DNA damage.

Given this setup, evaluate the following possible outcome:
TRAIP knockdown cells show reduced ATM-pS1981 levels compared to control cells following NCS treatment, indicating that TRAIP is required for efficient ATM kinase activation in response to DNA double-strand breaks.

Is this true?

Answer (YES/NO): YES